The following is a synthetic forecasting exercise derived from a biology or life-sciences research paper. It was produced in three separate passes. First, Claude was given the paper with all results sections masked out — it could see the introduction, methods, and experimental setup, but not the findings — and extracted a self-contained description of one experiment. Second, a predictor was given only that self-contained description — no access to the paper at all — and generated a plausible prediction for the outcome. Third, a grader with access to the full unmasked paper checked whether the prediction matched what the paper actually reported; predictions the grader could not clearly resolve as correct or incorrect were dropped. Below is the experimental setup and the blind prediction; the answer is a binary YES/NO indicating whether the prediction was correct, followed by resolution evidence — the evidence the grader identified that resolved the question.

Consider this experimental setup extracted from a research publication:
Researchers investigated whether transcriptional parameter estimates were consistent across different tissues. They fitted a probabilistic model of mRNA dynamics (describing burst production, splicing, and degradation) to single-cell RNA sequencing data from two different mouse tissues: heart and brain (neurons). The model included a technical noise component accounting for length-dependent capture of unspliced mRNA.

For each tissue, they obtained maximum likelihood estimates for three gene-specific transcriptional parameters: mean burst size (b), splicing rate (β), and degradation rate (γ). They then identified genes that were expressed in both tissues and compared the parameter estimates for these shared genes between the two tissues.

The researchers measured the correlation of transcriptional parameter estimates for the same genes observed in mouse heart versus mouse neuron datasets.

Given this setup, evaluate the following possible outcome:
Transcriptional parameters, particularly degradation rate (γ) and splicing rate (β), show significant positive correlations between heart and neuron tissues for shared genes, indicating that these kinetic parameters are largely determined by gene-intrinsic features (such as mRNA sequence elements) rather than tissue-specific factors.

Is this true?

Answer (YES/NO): NO